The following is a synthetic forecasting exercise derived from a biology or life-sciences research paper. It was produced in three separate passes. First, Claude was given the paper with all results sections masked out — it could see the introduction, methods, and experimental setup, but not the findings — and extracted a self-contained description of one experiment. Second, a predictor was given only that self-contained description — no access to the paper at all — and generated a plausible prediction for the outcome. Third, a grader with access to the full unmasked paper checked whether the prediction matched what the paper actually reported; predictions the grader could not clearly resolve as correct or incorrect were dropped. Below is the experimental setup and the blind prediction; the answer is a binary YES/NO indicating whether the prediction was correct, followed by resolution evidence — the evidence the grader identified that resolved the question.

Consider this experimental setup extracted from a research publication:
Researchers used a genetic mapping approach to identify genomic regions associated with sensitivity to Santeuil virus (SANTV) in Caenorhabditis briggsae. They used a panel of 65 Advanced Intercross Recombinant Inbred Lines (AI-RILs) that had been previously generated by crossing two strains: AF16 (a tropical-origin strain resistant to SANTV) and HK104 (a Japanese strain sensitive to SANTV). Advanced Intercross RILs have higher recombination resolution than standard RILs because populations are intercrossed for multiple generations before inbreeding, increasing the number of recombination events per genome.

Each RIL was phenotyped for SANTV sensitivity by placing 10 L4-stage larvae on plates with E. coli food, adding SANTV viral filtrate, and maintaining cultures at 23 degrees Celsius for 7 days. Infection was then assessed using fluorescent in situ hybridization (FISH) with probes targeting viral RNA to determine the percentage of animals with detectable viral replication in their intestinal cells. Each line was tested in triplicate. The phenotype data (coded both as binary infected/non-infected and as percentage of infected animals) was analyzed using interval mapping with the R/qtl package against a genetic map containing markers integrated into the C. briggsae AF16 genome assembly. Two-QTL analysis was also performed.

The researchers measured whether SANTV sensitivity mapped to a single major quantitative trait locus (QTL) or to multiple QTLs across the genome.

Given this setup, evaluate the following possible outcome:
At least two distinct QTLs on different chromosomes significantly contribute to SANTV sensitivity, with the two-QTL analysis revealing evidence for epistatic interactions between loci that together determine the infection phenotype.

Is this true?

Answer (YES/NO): NO